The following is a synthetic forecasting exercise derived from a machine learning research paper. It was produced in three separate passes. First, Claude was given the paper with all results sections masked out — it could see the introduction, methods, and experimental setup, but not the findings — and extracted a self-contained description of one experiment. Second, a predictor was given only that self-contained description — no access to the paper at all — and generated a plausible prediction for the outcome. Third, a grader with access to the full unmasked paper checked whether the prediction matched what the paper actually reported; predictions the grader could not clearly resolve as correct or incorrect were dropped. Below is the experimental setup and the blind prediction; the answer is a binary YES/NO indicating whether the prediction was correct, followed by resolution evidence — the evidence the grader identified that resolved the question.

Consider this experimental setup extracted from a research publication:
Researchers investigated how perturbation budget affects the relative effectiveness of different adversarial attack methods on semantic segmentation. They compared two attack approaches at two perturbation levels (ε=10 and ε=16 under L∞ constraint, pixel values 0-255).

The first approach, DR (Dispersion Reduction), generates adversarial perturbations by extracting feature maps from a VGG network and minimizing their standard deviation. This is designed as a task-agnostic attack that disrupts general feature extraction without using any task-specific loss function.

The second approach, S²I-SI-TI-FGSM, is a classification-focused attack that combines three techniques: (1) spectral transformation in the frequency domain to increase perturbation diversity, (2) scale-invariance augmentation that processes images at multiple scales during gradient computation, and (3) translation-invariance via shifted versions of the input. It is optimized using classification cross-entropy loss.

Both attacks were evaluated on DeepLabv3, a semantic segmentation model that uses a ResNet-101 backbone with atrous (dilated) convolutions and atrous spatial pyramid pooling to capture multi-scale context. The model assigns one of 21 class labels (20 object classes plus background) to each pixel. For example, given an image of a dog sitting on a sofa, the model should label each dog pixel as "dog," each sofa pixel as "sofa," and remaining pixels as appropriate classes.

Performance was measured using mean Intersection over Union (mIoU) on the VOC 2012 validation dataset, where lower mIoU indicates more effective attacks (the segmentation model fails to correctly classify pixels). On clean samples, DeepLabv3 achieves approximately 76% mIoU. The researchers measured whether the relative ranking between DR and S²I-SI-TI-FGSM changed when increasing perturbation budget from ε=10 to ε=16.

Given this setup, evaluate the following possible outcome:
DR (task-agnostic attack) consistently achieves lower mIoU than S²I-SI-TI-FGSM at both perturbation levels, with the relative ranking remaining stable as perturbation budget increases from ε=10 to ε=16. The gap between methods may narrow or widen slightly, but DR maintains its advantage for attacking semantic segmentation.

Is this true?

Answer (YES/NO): NO